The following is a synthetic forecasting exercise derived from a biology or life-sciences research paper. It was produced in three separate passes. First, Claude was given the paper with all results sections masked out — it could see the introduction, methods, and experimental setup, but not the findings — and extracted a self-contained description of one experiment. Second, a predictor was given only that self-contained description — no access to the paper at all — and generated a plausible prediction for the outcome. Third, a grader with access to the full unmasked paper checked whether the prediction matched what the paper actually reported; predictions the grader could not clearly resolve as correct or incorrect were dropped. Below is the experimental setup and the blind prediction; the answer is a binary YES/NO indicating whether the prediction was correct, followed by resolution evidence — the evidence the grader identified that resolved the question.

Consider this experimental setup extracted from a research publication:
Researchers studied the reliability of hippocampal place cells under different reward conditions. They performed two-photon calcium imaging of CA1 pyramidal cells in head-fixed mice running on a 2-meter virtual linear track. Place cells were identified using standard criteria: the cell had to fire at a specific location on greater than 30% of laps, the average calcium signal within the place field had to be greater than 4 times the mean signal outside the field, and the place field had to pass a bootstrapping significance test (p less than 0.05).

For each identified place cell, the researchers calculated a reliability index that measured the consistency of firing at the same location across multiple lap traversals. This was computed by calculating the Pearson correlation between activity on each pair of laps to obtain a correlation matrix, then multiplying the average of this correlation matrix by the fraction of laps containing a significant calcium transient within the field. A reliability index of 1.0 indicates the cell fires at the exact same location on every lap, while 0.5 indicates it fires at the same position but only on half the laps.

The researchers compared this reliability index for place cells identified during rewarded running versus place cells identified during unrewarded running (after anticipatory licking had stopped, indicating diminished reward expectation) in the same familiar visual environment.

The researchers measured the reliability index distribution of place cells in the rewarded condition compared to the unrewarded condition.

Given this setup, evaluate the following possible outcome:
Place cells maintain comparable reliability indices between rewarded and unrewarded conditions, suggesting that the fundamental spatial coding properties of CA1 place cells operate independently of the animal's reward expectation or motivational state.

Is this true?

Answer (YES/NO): NO